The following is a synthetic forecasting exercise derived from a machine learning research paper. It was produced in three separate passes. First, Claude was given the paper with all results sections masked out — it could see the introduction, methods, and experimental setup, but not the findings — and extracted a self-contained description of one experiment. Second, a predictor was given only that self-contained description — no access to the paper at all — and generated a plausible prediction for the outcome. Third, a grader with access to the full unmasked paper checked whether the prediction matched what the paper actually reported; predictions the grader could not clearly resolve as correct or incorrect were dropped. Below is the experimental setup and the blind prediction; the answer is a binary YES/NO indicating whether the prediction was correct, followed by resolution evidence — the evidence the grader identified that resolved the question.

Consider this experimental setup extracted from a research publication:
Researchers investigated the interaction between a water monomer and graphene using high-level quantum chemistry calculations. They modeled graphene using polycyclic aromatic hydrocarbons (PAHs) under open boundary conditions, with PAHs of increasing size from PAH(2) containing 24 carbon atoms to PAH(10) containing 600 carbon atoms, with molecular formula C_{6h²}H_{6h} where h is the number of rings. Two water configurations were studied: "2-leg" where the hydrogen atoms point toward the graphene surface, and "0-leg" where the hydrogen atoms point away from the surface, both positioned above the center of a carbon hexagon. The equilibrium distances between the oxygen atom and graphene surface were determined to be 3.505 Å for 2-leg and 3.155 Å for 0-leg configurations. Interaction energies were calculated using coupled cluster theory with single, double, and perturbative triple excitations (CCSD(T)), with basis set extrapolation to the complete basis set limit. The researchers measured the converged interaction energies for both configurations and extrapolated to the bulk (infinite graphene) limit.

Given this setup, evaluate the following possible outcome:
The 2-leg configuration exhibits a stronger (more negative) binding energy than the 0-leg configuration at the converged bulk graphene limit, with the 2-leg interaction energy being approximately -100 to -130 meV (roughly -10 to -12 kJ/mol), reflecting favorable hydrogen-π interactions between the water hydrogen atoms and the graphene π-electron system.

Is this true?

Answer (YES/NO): NO